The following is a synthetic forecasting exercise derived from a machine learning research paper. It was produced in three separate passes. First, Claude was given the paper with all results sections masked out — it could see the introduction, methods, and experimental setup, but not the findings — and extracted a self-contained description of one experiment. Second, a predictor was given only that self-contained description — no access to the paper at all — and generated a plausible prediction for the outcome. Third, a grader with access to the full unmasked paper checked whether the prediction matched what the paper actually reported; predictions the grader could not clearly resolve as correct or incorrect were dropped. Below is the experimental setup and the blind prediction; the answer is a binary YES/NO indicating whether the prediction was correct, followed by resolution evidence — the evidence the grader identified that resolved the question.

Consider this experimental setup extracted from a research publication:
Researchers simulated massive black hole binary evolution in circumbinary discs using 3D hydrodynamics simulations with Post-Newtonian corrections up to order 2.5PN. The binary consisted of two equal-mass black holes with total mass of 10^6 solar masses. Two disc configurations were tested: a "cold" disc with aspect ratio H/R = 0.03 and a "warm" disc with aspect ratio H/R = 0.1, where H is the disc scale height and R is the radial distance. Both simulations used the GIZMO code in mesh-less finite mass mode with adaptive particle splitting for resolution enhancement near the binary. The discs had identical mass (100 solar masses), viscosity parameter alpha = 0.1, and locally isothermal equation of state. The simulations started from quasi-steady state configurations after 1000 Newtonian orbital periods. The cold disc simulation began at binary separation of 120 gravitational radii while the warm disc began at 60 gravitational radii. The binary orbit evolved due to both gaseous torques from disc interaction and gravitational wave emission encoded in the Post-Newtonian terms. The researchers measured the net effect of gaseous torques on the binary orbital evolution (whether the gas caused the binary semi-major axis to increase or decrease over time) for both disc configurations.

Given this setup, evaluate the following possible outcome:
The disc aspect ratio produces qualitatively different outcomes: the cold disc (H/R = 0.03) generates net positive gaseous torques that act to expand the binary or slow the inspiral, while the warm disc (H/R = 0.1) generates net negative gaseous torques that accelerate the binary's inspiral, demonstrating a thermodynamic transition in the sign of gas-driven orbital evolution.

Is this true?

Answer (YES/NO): NO